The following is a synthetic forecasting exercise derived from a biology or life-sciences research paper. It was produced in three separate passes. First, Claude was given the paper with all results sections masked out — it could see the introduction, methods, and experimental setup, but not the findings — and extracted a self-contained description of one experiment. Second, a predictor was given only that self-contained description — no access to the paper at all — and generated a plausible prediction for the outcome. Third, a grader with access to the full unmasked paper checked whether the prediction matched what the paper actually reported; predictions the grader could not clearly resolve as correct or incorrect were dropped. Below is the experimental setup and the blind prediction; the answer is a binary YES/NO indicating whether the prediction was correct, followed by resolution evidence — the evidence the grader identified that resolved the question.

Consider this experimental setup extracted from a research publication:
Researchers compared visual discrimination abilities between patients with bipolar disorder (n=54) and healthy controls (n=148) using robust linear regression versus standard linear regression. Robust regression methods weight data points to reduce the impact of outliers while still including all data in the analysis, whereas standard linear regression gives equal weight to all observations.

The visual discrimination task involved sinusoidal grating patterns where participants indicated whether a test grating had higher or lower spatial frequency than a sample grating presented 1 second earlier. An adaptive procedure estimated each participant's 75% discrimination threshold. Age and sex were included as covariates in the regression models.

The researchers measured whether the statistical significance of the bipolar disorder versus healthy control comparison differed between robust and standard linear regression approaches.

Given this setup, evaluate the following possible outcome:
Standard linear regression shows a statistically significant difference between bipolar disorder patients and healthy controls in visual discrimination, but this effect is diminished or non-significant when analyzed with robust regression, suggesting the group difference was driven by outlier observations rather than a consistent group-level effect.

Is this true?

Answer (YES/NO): NO